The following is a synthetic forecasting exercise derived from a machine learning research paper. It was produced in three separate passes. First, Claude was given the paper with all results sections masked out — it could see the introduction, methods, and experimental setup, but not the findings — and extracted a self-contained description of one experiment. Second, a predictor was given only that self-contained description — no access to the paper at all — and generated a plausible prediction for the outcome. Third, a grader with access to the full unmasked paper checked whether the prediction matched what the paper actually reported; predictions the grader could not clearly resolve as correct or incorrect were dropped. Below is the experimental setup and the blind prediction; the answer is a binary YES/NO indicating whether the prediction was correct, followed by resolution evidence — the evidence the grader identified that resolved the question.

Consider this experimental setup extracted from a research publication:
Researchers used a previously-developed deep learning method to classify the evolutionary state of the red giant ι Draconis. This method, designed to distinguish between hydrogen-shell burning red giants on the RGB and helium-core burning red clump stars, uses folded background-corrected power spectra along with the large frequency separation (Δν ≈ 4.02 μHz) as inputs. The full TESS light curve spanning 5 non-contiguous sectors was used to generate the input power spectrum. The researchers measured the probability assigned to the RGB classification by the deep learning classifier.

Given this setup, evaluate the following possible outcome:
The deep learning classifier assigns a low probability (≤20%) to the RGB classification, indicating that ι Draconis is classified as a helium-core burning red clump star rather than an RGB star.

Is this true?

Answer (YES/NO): NO